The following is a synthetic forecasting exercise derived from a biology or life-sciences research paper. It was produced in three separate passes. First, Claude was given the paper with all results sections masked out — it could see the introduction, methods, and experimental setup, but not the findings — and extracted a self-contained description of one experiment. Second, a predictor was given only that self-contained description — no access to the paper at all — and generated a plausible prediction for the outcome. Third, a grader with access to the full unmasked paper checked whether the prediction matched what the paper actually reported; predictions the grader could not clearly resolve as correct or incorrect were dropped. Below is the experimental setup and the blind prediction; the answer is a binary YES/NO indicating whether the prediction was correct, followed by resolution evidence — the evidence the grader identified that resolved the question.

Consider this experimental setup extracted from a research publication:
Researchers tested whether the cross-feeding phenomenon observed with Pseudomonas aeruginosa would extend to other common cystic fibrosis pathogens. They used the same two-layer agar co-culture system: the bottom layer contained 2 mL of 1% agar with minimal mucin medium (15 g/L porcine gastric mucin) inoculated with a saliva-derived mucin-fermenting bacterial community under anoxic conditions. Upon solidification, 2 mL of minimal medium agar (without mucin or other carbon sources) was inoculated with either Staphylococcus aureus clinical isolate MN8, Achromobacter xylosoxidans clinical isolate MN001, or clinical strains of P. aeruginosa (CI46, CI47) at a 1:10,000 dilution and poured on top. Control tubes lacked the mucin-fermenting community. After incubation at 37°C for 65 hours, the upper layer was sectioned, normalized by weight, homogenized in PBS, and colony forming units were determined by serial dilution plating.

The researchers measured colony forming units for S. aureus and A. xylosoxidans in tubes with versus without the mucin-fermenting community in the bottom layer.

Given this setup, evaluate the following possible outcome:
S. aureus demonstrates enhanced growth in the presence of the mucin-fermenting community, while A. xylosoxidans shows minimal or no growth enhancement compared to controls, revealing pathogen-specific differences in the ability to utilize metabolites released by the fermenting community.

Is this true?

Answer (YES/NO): NO